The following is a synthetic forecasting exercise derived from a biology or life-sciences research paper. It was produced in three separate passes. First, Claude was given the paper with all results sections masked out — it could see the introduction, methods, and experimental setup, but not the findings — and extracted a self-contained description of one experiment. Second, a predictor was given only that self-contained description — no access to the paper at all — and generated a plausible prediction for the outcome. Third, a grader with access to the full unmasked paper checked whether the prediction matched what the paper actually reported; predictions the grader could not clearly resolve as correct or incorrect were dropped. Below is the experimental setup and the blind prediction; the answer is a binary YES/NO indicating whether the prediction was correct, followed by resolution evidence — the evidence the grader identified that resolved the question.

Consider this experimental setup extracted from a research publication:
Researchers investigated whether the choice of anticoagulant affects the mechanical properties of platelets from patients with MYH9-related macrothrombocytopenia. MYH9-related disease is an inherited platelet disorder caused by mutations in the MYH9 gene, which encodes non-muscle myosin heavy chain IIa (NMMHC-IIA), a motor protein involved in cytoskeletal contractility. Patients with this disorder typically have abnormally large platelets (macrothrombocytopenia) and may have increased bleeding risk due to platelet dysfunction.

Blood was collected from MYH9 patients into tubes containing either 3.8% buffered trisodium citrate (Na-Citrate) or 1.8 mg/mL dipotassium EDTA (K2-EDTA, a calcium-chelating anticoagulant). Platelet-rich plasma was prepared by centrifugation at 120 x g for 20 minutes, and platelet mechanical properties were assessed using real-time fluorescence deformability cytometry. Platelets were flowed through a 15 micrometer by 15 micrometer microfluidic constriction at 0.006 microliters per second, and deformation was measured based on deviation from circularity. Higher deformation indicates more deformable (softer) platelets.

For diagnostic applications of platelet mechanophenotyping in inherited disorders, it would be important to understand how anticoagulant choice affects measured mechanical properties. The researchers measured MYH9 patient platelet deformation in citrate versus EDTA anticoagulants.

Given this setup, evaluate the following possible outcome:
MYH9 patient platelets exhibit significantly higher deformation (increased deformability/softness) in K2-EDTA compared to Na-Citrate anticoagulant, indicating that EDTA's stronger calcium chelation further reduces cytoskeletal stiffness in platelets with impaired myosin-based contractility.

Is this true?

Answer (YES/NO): NO